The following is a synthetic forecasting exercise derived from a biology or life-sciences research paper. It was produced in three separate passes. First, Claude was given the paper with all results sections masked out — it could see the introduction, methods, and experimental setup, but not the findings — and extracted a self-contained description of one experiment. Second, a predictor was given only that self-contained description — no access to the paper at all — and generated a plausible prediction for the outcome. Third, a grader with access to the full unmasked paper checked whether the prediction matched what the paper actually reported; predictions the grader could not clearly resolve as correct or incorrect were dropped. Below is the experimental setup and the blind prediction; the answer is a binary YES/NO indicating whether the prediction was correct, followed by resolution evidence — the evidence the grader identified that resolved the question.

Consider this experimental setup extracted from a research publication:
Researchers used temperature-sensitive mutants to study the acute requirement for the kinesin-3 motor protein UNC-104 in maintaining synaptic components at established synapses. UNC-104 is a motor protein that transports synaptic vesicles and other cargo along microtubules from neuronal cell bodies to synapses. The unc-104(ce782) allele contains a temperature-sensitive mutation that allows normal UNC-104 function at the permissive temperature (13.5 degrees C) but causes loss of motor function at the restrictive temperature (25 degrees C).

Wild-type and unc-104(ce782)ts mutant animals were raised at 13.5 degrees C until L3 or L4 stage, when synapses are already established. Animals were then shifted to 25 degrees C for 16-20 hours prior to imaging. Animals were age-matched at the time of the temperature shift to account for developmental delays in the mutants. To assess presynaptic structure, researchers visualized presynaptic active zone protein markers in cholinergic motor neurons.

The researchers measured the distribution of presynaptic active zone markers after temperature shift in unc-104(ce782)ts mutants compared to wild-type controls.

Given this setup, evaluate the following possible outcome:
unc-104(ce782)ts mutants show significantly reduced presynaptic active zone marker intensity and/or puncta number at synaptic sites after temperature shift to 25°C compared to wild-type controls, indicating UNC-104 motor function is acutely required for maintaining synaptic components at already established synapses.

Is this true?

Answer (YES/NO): YES